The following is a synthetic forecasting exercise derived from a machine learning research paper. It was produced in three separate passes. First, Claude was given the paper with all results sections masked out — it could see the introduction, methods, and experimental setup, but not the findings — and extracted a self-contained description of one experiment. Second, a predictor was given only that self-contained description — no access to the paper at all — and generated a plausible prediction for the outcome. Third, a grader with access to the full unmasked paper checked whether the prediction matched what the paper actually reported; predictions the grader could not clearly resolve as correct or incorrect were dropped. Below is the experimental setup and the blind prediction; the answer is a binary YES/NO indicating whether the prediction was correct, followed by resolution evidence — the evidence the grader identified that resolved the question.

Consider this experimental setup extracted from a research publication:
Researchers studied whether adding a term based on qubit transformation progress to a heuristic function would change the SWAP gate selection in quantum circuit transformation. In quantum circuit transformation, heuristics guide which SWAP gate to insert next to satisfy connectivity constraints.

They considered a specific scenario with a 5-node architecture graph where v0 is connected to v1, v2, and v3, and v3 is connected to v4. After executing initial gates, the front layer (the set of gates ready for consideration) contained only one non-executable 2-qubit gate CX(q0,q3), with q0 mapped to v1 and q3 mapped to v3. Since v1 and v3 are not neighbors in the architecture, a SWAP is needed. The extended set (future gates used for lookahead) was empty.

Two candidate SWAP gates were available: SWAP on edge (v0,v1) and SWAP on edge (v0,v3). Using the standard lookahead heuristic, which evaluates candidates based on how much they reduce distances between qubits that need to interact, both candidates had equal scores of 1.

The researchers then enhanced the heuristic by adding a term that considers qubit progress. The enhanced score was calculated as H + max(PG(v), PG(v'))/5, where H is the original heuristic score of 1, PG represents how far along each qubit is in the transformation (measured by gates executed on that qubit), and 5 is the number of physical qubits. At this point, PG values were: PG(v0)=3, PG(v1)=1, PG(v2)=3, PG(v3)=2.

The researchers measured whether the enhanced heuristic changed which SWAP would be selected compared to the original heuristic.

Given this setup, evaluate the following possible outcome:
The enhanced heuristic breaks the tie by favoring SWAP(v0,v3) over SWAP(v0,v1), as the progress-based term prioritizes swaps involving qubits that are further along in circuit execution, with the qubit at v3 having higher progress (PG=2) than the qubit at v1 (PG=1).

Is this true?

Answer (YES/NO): NO